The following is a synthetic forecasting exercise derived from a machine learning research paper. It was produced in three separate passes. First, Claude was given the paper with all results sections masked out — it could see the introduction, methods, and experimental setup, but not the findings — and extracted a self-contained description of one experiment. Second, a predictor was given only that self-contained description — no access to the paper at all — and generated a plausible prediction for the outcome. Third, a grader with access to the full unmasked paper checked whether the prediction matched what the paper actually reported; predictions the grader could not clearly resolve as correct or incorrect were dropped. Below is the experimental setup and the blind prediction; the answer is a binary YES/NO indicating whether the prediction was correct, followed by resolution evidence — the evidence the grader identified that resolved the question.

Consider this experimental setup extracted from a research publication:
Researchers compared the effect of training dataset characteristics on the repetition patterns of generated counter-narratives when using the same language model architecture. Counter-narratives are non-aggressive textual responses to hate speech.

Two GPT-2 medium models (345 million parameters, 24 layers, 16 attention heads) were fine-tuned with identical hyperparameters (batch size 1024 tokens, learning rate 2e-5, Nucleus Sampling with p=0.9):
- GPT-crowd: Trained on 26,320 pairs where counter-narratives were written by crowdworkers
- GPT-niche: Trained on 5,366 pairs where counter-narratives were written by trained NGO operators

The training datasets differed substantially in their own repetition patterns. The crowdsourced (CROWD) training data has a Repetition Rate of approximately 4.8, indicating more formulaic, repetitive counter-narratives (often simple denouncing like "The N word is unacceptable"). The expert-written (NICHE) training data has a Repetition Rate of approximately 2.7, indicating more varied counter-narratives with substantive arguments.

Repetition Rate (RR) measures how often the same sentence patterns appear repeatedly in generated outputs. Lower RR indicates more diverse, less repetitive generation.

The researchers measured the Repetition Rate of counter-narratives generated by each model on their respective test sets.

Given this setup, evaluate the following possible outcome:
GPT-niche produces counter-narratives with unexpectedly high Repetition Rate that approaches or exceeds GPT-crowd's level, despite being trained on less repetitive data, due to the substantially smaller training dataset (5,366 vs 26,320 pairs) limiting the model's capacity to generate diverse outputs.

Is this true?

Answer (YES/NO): NO